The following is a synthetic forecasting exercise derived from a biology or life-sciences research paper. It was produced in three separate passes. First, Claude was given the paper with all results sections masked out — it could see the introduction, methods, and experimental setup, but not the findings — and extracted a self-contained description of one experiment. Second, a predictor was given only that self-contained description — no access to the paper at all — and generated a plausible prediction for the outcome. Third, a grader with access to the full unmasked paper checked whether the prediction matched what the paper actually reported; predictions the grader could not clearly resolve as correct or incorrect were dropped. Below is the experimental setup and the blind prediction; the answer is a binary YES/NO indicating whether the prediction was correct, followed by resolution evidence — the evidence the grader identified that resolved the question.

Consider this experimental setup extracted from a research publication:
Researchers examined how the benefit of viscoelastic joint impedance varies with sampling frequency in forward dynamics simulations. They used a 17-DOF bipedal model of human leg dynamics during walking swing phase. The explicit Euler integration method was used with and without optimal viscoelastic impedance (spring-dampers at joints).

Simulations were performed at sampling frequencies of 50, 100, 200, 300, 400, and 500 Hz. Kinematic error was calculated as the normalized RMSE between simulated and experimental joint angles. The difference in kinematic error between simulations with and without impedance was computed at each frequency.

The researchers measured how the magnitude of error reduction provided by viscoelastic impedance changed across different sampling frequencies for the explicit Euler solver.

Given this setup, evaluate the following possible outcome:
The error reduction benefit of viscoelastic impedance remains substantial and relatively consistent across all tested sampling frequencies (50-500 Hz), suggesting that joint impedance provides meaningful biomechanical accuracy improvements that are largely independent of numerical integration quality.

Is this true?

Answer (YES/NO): NO